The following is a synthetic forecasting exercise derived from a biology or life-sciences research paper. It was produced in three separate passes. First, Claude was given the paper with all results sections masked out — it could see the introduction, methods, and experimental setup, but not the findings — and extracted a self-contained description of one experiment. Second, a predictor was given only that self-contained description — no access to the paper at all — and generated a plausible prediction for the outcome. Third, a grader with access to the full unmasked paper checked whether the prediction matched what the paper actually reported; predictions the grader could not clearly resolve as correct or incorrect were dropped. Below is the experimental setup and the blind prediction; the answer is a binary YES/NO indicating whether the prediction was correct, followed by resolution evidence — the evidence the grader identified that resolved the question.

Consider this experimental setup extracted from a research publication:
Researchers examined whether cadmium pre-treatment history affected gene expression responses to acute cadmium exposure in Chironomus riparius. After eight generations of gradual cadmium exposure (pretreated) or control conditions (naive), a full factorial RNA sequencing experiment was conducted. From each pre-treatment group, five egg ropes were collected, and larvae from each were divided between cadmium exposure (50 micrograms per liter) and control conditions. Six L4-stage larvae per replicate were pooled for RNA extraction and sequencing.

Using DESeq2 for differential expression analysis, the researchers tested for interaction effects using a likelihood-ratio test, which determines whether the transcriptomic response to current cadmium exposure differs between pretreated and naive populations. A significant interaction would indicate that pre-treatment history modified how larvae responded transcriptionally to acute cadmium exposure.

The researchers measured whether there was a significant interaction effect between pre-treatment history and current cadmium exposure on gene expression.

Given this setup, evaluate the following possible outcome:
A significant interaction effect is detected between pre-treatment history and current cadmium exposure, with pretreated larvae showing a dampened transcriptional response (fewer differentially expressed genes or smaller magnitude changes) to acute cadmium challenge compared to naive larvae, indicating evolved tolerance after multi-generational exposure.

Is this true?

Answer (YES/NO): NO